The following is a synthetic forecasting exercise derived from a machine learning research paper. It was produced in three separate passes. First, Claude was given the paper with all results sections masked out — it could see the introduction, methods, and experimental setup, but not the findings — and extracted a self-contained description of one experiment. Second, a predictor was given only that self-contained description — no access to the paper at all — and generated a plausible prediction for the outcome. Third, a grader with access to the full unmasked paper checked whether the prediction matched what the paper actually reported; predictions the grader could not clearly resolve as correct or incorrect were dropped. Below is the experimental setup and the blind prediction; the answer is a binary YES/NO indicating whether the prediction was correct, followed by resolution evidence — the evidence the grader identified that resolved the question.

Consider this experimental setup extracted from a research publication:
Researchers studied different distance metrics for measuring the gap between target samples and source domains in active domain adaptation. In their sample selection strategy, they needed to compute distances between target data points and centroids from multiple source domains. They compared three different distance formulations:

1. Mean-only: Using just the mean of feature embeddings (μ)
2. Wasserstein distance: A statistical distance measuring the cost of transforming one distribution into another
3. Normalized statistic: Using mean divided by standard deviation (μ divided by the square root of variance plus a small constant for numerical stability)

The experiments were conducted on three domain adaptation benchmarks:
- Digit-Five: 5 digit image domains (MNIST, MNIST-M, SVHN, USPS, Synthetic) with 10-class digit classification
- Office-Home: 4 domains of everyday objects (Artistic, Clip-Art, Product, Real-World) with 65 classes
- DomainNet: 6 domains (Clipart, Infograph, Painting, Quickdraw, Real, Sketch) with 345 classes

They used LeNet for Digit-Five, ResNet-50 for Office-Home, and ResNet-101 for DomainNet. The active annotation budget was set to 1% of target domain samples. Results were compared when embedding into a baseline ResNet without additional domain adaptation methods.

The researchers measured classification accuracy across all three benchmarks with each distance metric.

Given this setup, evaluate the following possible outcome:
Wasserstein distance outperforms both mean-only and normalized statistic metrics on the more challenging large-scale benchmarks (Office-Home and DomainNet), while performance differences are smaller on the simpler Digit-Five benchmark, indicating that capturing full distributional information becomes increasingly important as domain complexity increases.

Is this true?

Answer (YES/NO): NO